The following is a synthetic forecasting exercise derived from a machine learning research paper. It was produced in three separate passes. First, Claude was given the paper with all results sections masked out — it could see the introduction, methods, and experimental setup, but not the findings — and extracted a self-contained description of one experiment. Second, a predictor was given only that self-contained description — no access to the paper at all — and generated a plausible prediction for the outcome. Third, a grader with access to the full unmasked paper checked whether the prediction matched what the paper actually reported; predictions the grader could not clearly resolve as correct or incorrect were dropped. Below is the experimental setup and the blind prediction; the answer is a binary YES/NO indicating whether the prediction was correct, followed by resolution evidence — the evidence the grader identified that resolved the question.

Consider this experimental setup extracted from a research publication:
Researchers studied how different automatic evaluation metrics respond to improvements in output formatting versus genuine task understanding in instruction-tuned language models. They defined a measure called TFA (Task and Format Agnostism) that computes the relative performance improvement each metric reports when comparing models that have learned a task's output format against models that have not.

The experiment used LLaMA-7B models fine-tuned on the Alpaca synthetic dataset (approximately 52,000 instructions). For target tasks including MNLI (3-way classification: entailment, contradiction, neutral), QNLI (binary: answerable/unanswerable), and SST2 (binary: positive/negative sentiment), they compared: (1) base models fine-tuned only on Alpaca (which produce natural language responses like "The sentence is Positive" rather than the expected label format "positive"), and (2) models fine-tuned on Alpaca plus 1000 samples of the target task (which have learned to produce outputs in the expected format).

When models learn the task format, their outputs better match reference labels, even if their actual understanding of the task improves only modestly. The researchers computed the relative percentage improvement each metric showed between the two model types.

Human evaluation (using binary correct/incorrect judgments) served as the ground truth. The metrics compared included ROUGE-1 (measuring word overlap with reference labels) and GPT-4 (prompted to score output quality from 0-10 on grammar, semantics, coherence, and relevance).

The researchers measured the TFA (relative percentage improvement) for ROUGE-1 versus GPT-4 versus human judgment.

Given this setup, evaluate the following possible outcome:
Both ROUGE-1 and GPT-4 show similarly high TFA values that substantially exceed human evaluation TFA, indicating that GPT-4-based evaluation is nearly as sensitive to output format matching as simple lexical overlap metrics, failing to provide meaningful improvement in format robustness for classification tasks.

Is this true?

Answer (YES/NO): NO